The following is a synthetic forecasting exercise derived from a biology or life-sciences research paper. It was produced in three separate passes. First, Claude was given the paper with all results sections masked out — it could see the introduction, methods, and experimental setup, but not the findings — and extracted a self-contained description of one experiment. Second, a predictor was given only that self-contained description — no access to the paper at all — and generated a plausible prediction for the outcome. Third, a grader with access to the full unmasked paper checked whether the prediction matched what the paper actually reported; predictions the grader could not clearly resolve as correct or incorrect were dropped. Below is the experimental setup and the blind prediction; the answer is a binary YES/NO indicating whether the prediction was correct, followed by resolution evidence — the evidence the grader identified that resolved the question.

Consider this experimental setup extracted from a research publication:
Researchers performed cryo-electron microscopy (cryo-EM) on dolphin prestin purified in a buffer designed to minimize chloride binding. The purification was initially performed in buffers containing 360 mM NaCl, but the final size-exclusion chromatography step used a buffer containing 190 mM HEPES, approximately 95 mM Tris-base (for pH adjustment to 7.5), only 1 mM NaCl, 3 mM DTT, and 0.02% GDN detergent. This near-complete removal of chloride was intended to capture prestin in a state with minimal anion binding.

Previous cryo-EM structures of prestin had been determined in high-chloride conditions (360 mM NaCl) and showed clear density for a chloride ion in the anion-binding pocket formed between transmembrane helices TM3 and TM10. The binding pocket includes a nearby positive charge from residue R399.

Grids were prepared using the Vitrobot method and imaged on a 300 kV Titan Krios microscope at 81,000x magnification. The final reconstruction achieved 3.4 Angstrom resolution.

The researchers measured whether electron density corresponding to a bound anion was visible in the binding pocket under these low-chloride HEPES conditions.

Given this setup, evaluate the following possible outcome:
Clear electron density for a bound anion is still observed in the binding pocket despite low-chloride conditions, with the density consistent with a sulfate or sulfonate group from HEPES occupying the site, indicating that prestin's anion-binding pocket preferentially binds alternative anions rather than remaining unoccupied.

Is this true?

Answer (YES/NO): NO